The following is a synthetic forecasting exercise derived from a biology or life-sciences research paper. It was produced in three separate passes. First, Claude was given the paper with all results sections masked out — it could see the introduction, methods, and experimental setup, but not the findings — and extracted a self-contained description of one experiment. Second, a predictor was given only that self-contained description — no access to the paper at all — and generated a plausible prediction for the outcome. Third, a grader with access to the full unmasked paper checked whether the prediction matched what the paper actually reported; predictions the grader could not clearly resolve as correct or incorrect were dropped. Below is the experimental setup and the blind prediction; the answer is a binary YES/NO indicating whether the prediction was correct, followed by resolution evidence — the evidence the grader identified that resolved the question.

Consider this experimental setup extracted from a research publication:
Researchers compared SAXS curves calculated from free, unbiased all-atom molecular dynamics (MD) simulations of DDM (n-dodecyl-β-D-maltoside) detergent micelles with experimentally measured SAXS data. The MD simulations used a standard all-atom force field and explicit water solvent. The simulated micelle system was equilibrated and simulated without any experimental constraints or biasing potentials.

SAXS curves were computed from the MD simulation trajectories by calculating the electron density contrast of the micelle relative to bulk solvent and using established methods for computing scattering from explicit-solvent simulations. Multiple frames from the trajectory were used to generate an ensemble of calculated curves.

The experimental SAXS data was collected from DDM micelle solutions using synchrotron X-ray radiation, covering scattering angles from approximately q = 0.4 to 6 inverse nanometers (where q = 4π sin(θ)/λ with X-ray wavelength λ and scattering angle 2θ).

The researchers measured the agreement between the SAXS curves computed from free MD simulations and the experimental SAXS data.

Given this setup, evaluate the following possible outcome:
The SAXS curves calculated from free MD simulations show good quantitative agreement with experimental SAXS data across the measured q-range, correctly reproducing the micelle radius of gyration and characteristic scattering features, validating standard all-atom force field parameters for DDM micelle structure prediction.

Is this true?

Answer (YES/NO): NO